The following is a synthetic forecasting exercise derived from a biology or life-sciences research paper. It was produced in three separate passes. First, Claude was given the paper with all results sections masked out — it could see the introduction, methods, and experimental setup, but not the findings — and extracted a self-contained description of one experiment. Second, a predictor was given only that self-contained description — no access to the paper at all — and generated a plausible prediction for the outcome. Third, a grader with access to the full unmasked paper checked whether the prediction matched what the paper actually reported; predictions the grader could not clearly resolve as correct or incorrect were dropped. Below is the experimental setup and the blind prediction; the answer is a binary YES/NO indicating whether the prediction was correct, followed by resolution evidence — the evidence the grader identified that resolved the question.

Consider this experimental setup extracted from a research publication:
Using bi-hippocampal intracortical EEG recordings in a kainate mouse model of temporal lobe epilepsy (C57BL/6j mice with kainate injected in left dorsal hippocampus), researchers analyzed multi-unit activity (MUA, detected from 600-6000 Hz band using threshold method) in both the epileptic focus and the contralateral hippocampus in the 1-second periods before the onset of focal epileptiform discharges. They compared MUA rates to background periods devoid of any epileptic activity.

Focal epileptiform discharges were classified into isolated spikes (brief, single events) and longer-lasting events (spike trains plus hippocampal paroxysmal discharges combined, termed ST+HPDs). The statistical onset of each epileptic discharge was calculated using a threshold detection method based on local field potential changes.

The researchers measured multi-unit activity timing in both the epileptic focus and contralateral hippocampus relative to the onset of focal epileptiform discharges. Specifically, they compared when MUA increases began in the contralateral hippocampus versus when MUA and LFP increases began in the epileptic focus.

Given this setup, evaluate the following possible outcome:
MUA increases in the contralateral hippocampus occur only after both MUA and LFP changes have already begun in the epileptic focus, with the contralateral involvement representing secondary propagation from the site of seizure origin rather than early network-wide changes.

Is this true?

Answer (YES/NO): NO